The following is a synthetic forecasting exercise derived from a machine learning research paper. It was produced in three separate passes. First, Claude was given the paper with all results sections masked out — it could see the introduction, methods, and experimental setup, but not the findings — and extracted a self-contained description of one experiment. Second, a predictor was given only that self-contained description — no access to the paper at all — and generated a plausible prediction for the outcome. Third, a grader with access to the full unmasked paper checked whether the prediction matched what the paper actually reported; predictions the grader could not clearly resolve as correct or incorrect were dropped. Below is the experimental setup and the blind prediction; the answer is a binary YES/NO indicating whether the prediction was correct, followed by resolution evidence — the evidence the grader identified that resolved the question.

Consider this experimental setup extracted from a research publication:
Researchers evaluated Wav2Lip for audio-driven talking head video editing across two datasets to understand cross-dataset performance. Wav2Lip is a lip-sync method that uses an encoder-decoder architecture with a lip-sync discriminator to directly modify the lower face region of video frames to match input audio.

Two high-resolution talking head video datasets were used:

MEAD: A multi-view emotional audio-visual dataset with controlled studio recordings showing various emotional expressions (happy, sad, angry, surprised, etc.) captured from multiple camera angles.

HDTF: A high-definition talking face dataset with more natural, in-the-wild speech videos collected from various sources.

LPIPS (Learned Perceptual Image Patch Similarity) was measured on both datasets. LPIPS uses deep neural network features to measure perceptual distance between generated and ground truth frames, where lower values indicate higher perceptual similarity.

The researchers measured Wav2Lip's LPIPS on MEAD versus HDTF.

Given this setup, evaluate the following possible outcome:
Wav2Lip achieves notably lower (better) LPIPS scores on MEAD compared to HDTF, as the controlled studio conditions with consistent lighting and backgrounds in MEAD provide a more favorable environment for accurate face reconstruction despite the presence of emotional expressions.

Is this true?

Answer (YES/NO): NO